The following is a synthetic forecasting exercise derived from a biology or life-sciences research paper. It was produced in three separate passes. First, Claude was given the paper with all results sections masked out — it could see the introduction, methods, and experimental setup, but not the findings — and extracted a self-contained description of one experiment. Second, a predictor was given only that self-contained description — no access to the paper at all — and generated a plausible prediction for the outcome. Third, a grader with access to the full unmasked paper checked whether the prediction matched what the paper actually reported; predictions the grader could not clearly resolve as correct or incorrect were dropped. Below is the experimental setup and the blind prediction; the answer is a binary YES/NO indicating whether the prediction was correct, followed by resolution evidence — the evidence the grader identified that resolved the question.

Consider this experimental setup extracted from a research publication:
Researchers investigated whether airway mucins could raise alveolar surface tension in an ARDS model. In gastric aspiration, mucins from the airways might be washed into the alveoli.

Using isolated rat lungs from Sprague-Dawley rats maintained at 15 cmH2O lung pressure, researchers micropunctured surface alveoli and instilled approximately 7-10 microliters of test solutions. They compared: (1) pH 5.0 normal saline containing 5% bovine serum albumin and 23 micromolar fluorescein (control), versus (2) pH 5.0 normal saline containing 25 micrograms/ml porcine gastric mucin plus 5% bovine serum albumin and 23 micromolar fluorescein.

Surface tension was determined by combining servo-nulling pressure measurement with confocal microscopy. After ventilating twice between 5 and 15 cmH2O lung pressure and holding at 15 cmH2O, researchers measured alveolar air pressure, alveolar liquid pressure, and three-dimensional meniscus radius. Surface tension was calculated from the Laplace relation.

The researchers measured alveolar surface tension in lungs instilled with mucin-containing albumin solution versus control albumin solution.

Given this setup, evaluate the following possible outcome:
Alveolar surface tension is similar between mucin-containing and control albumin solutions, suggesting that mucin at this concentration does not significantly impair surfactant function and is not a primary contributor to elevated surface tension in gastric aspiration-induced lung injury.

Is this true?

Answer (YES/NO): NO